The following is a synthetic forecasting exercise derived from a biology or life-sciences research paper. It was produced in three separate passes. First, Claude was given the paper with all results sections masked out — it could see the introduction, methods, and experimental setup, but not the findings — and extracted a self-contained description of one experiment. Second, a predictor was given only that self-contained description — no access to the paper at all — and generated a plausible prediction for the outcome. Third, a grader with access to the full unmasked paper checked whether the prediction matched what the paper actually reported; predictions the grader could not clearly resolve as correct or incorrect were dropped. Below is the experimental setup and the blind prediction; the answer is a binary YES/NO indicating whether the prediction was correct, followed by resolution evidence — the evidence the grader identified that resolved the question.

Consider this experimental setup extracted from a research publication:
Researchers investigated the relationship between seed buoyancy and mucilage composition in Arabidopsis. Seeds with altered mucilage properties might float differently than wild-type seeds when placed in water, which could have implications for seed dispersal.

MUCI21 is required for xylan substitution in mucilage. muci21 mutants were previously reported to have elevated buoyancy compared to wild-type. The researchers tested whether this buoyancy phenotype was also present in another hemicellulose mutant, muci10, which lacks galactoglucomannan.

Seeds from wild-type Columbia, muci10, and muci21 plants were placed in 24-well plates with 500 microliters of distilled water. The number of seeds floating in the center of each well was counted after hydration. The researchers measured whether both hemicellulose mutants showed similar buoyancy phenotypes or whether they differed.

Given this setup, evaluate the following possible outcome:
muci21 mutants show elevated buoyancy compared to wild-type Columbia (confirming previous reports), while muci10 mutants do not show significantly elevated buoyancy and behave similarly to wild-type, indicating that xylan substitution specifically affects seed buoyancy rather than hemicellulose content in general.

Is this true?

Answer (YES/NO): NO